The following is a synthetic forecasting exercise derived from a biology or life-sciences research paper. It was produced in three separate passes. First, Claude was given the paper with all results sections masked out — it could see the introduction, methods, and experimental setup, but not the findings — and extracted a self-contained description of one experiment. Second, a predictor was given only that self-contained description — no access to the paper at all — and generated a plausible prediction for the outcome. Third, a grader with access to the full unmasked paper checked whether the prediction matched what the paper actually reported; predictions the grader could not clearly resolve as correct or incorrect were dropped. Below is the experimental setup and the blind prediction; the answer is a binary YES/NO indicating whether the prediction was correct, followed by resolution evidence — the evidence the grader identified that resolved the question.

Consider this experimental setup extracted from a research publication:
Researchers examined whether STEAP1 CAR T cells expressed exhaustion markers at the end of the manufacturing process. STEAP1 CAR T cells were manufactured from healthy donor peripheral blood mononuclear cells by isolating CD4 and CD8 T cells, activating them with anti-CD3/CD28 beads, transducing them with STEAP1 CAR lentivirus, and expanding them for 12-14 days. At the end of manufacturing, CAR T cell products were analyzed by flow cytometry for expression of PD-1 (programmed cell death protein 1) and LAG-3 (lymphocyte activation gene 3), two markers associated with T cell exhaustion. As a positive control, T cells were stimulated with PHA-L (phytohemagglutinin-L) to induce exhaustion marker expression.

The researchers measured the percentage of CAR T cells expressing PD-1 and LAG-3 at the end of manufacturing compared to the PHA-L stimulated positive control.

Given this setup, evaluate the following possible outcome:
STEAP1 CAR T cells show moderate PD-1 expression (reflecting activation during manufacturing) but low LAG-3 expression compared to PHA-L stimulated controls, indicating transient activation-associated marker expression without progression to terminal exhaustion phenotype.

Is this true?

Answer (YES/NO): NO